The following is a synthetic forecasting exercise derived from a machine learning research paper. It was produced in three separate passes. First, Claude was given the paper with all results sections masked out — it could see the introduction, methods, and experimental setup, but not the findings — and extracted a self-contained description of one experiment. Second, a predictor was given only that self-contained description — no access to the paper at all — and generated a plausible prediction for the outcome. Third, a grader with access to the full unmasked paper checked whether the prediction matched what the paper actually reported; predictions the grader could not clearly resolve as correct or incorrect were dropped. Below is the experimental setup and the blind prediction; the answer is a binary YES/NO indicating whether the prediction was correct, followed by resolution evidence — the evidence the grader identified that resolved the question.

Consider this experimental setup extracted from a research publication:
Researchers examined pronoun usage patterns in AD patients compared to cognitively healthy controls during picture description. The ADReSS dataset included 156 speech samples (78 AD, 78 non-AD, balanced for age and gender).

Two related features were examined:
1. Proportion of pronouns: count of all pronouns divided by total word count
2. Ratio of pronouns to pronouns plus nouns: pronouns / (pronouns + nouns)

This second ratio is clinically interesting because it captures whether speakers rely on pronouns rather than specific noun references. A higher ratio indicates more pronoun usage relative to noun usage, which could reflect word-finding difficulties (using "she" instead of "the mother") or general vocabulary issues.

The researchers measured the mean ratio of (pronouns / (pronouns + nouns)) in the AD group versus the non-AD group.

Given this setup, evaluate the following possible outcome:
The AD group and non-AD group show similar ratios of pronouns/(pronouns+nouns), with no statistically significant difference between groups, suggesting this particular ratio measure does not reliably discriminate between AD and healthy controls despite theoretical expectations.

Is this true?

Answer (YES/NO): NO